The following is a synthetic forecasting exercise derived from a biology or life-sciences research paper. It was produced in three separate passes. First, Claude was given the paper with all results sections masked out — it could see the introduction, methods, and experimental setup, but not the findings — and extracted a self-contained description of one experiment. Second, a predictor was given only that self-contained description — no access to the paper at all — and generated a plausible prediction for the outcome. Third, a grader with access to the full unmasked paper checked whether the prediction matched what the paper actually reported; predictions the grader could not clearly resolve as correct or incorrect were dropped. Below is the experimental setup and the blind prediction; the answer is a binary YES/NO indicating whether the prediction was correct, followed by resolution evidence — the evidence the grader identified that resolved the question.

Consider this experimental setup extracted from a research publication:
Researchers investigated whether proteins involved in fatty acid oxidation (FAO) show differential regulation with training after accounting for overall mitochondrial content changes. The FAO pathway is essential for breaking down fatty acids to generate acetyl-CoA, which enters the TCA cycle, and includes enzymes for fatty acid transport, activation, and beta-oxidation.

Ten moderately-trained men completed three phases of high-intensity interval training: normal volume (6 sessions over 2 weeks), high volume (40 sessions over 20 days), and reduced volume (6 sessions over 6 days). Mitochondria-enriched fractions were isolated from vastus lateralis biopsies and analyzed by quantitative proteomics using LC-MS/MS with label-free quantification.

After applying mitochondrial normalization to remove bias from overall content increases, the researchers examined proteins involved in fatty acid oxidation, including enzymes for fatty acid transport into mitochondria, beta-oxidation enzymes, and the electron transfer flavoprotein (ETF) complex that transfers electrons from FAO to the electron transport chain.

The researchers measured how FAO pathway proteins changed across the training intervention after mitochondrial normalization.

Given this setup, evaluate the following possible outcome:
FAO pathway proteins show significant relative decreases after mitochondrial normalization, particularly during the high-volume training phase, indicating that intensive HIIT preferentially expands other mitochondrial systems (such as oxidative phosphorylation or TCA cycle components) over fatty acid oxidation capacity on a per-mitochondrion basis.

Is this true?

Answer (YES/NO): NO